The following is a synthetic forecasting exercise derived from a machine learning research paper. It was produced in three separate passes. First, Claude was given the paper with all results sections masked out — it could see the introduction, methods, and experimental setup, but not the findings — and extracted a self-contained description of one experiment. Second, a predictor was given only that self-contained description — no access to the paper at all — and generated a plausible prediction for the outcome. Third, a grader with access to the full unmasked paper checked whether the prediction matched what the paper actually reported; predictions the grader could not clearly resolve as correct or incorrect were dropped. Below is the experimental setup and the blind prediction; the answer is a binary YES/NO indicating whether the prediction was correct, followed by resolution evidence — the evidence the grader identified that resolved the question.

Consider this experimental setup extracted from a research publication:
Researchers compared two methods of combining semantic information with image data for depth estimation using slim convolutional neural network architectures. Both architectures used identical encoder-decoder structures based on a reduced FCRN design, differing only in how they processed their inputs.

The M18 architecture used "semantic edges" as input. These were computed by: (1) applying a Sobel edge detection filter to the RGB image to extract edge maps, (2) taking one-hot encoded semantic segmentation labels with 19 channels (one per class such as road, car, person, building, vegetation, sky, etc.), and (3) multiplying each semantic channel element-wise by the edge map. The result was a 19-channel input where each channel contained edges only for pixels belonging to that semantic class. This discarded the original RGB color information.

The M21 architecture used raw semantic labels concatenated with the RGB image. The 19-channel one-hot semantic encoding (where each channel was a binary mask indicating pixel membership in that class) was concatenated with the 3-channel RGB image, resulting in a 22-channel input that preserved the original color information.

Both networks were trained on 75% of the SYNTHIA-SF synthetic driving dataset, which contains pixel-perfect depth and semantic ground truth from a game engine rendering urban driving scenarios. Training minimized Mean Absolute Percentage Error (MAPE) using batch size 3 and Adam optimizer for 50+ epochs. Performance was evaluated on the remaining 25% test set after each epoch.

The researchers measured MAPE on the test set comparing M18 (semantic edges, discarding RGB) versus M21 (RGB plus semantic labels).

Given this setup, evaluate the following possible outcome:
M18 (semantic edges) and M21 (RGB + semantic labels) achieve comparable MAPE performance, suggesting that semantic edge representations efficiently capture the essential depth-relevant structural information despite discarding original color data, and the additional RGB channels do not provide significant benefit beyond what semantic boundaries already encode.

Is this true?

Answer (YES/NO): YES